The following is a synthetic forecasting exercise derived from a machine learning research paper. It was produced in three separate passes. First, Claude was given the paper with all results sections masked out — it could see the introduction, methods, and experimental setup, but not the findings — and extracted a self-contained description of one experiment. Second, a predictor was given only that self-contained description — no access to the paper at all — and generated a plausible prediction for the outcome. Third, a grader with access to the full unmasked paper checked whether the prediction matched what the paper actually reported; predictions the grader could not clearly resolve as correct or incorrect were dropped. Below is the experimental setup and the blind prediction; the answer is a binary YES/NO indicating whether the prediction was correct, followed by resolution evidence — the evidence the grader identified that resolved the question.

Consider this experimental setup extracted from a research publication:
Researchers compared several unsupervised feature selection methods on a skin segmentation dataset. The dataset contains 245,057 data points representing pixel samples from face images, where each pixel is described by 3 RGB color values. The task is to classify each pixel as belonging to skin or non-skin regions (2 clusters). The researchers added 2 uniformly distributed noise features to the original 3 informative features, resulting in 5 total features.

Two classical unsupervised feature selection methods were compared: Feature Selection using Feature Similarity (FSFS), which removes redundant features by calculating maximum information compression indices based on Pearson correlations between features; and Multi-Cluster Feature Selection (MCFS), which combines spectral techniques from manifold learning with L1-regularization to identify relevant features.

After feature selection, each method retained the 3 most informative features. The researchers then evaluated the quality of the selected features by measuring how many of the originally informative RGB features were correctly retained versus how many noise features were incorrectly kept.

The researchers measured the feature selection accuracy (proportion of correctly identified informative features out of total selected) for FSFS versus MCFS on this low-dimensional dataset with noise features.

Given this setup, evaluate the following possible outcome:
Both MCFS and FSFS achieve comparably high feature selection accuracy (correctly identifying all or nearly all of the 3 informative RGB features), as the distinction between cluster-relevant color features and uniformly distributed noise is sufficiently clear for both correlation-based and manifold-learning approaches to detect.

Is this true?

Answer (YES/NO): NO